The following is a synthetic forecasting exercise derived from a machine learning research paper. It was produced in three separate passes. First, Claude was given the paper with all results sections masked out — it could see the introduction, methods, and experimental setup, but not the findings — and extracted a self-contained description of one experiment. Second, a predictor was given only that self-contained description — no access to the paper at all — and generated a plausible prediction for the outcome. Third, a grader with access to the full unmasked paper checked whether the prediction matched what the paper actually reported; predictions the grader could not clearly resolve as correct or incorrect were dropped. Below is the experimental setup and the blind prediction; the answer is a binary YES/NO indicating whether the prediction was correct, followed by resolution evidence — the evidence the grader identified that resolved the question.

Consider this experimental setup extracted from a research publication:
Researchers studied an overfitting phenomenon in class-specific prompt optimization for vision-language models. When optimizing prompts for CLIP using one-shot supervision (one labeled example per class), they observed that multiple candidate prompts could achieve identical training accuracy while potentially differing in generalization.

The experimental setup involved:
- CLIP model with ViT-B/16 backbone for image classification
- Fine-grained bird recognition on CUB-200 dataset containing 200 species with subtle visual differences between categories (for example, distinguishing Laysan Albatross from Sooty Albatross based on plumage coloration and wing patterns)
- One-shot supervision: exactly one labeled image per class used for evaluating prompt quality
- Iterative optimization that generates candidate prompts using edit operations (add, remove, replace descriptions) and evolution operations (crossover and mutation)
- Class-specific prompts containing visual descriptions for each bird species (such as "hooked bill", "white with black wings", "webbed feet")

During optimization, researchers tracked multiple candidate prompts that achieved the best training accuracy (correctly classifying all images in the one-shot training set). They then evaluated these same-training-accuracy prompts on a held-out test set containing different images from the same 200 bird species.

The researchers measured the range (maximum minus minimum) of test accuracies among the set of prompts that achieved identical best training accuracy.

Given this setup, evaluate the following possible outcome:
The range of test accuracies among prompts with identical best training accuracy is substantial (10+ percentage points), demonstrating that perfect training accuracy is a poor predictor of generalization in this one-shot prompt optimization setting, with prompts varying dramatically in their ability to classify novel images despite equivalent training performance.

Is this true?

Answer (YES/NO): NO